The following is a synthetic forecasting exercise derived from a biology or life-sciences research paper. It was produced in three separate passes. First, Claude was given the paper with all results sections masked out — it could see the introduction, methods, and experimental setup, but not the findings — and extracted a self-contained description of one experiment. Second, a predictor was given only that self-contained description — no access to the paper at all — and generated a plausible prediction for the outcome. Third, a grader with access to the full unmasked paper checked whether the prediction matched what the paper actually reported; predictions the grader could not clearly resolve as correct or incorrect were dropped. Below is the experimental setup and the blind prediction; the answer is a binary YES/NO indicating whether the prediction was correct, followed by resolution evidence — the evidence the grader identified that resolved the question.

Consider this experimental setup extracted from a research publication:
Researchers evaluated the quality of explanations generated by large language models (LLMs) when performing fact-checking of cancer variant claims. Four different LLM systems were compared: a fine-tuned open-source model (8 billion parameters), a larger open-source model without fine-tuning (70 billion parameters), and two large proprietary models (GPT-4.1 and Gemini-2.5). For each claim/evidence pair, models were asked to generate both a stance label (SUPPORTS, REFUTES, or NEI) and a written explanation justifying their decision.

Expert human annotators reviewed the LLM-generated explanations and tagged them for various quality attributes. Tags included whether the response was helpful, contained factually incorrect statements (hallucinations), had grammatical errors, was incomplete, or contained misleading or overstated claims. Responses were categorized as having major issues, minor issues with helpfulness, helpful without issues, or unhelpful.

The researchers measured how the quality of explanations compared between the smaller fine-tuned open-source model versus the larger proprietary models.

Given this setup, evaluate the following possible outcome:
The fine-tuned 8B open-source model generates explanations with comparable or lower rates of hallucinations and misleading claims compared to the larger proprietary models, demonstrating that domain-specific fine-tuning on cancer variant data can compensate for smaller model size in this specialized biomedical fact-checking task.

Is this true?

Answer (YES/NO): NO